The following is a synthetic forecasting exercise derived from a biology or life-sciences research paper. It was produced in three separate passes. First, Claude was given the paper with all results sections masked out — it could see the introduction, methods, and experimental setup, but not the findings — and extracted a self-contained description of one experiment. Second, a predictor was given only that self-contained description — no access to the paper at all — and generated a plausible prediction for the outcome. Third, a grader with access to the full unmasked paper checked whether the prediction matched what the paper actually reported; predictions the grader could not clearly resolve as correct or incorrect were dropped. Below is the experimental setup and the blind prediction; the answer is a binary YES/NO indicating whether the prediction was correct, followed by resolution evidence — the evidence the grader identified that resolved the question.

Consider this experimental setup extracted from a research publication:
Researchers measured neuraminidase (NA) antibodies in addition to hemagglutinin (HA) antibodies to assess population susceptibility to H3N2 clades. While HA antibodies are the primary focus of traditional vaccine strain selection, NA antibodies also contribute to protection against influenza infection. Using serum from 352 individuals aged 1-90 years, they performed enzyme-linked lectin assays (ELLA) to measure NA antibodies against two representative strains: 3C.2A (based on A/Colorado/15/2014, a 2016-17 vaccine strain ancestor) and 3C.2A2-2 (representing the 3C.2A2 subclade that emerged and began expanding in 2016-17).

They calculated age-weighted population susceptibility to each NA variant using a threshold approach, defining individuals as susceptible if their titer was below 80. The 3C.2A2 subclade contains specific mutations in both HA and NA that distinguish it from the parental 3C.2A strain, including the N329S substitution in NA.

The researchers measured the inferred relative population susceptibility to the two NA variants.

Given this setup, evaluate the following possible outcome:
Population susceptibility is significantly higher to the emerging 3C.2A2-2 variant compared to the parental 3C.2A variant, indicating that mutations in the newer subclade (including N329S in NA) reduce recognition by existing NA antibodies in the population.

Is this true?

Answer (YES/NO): YES